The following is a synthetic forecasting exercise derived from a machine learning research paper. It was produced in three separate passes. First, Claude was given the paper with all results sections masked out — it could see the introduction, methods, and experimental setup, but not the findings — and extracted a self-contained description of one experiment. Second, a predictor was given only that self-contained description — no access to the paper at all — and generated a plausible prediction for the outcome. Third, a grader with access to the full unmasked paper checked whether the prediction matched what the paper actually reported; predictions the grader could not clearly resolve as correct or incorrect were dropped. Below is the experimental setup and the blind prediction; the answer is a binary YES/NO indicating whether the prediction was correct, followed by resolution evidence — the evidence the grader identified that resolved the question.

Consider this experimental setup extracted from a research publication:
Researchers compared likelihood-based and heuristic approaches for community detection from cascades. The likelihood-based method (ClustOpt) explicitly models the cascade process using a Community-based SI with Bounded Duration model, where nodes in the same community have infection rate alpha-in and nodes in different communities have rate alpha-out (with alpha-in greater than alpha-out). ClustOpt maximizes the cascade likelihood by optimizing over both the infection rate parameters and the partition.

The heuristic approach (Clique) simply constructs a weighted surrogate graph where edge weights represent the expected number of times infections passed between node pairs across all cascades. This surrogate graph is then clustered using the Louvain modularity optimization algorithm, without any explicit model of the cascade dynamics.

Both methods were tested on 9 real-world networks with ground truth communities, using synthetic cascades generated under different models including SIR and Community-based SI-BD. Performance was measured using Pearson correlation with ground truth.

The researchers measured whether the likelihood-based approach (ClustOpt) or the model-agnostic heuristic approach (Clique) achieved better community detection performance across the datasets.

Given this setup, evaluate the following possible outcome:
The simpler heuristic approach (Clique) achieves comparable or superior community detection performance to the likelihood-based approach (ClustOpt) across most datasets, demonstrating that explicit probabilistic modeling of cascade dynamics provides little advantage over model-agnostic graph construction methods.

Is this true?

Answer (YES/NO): YES